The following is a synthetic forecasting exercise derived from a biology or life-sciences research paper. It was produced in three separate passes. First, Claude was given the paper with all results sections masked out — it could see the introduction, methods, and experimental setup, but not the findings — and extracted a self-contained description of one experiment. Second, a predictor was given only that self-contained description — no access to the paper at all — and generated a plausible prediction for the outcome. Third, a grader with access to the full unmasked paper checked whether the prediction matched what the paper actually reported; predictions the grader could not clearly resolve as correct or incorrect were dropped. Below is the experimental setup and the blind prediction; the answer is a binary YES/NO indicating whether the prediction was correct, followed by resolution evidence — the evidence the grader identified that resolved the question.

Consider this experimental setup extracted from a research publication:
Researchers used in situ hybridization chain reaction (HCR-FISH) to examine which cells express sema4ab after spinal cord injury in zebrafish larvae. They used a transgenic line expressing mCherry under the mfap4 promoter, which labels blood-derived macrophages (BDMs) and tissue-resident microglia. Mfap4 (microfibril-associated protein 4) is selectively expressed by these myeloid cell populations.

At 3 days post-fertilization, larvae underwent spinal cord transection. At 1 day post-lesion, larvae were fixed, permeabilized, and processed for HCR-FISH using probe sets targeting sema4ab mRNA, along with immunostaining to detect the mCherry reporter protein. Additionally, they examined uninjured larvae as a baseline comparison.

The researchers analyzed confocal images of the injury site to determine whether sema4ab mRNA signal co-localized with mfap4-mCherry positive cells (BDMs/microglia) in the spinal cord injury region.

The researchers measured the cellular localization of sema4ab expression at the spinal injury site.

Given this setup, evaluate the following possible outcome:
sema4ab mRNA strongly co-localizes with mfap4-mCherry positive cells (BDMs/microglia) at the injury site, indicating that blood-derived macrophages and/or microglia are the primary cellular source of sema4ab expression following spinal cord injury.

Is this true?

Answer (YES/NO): YES